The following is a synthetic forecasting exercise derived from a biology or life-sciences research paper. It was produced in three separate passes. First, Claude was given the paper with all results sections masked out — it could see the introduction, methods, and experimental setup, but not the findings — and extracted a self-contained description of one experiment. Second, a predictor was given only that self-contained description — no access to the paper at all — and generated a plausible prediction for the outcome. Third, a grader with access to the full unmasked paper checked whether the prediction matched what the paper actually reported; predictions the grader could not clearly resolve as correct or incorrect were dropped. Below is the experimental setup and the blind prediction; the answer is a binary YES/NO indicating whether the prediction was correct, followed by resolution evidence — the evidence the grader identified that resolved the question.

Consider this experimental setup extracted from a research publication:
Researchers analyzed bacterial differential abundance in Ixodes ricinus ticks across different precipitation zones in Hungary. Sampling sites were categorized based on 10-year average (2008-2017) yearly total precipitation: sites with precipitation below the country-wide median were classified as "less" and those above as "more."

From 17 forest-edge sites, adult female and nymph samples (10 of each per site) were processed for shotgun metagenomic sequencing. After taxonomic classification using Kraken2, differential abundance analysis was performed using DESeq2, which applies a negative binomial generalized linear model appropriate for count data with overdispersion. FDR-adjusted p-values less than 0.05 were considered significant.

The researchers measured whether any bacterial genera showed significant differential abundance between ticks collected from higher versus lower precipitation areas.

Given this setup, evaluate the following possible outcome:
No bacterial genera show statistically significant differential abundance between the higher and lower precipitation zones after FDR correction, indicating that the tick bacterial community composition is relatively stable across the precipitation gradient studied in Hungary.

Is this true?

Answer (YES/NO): NO